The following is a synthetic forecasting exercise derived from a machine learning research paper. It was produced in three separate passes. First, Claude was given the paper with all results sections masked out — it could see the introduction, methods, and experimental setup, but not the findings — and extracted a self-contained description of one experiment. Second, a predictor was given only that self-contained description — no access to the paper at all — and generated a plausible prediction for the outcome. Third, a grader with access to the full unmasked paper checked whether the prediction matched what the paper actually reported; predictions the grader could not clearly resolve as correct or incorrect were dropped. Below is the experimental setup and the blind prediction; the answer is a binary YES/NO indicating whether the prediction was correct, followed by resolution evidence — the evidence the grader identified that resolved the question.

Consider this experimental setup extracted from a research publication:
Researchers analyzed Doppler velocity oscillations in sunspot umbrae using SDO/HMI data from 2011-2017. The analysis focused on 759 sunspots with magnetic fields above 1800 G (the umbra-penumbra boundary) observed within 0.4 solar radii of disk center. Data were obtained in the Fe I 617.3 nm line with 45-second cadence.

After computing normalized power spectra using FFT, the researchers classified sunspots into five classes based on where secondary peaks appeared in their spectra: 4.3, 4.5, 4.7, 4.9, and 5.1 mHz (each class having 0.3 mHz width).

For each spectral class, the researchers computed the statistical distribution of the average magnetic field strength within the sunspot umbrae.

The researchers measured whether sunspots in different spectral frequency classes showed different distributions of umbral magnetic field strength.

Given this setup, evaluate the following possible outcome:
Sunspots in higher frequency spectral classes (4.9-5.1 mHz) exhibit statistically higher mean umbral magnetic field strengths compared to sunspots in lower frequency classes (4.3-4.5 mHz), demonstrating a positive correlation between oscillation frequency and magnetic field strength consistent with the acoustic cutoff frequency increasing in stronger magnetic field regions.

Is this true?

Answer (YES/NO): NO